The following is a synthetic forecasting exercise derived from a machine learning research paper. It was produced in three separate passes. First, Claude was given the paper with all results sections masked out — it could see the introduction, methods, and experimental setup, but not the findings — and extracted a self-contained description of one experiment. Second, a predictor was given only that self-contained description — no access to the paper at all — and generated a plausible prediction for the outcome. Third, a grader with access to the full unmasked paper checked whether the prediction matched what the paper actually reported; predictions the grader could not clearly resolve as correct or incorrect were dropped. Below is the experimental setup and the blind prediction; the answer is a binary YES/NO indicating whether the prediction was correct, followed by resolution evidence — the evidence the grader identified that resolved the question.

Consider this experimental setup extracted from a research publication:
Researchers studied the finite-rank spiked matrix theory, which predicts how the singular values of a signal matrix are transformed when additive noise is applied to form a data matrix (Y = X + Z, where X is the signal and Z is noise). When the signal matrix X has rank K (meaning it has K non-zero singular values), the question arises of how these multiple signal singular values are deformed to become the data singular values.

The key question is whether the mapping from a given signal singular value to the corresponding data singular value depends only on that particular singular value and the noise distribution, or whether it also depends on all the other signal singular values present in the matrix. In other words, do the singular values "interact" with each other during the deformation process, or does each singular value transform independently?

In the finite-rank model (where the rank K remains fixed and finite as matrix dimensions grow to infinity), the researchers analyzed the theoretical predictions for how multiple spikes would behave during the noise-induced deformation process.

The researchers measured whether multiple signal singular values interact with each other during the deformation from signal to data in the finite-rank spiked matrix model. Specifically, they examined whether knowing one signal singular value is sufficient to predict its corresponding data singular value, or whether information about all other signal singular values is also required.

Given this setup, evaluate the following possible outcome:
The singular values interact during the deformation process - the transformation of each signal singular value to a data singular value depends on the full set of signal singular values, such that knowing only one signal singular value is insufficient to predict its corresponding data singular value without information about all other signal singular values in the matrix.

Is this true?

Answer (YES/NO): NO